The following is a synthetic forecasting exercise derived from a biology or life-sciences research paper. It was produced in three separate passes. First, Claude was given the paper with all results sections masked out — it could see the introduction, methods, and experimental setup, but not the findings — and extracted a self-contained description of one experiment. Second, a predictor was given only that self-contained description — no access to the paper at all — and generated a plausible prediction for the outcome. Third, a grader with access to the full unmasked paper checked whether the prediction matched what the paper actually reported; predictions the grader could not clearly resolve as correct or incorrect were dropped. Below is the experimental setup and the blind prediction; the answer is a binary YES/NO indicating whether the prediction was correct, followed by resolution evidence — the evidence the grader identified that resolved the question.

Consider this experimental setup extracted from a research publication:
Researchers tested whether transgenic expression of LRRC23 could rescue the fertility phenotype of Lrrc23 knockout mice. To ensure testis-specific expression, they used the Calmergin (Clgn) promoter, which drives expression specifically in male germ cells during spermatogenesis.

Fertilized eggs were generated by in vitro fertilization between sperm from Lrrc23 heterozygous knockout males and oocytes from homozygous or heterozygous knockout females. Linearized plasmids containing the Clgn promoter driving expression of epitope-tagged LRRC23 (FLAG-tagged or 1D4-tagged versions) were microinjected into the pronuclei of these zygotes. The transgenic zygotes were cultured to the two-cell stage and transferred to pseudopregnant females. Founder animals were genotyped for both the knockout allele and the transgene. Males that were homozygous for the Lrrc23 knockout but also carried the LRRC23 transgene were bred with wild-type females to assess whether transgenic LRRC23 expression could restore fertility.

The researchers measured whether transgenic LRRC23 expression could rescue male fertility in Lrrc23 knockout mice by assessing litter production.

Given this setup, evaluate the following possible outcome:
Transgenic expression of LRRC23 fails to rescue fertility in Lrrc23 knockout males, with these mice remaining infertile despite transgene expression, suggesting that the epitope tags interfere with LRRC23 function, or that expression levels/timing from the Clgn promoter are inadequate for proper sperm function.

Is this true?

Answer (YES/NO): NO